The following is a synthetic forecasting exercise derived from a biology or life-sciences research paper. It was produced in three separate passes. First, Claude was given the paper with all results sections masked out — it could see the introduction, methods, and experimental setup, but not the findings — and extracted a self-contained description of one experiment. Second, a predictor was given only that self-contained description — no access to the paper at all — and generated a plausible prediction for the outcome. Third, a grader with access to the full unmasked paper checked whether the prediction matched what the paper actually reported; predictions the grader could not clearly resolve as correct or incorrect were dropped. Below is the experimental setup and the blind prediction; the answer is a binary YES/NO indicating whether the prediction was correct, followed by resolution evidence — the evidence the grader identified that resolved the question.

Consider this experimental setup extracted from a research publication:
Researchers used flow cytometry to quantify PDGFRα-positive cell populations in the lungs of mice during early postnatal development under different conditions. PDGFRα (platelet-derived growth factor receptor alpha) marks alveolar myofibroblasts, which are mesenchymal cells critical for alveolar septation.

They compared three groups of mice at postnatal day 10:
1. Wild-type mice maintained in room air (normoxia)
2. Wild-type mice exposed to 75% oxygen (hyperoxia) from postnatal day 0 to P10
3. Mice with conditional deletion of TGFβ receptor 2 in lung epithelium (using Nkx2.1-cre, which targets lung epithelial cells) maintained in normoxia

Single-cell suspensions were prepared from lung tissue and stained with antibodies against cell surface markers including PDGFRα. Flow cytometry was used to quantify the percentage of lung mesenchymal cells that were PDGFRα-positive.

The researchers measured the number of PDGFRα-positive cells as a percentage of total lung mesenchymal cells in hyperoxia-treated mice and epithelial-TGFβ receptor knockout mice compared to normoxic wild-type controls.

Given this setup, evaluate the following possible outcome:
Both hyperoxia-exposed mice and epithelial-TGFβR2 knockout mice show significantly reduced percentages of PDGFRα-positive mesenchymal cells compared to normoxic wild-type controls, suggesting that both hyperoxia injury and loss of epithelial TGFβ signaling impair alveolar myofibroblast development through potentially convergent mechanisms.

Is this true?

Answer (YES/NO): YES